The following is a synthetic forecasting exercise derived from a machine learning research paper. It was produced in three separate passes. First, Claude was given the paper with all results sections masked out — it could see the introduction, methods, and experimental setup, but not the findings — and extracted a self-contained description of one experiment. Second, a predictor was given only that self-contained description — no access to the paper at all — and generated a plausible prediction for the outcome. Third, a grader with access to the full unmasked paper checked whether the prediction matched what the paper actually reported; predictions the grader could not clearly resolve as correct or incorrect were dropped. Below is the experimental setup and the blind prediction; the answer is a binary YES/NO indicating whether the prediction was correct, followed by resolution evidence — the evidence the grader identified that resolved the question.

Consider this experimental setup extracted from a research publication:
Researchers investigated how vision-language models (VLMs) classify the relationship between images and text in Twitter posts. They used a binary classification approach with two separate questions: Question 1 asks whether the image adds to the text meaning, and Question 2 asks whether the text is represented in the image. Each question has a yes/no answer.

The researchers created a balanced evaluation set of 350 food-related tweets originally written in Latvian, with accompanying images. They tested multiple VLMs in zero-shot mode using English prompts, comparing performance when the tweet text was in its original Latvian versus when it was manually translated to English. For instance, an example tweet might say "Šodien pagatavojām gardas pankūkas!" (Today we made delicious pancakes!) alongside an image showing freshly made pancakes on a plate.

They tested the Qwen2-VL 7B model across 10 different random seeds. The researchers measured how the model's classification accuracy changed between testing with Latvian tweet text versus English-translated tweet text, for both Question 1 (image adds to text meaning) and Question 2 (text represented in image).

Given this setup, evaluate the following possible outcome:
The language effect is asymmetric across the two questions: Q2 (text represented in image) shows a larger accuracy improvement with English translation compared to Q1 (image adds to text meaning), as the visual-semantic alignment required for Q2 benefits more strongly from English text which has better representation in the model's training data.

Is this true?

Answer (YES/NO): NO